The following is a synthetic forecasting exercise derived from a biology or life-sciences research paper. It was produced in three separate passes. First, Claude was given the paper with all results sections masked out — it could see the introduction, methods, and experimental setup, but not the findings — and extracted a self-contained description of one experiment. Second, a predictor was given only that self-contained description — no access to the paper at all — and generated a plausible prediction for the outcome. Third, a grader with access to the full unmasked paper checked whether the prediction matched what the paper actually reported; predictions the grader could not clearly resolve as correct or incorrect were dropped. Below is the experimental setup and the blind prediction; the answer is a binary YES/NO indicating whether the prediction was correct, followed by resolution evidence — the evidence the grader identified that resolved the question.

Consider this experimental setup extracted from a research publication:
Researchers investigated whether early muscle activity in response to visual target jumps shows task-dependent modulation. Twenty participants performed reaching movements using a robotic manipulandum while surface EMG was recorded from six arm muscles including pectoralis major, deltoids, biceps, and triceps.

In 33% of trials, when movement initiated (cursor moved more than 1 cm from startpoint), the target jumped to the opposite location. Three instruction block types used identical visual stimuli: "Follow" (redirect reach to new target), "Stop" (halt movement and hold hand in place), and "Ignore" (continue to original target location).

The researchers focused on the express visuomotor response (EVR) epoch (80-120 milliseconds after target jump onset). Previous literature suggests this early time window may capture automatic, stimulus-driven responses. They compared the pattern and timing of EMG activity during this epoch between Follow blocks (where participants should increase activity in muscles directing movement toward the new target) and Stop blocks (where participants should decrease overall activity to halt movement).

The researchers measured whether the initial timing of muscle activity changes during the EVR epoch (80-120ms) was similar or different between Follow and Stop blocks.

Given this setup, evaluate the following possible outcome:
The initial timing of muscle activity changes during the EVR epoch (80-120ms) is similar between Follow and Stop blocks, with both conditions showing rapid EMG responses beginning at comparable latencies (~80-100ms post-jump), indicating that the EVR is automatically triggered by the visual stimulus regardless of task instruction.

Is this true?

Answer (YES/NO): YES